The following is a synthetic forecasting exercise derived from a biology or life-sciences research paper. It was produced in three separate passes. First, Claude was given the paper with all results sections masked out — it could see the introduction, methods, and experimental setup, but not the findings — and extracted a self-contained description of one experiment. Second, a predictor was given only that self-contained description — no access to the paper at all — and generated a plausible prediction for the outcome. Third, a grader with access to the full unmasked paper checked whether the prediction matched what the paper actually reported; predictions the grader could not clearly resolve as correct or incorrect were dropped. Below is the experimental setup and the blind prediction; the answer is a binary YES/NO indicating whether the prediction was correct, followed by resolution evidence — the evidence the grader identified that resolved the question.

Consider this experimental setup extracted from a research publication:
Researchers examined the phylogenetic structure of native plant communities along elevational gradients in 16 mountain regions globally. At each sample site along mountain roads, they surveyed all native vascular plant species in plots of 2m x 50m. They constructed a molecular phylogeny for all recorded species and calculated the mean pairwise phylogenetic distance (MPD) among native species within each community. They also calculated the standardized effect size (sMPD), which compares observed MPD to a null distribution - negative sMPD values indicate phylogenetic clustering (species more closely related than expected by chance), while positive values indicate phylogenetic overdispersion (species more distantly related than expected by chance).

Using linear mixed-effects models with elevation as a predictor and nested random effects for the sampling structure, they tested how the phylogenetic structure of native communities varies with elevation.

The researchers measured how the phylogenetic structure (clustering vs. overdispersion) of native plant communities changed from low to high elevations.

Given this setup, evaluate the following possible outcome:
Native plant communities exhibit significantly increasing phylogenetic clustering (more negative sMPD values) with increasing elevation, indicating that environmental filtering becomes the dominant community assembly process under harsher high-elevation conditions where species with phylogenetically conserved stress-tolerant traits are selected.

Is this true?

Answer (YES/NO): NO